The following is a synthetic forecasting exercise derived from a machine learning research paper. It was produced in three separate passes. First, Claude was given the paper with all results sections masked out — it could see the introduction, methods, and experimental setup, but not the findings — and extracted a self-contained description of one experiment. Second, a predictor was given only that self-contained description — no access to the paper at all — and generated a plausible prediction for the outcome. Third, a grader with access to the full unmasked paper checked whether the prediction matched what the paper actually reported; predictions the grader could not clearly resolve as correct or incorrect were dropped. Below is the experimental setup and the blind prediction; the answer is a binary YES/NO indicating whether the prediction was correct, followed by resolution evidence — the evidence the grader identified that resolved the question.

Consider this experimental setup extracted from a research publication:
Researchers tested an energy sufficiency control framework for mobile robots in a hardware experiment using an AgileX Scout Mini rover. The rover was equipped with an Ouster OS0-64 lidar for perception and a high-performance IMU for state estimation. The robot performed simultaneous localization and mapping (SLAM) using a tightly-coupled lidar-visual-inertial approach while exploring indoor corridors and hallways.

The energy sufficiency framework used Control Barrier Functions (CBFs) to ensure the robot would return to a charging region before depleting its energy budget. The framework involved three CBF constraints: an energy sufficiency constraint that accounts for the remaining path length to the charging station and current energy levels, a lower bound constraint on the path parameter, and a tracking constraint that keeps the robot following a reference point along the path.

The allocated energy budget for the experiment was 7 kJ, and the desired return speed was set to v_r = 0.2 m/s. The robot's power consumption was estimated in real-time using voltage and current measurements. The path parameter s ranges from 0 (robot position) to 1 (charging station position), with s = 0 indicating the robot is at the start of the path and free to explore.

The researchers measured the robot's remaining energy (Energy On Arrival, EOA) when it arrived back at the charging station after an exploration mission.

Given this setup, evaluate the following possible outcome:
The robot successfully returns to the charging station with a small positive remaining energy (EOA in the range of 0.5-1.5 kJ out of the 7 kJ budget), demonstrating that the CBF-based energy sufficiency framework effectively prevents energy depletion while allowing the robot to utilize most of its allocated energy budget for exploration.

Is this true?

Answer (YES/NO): NO